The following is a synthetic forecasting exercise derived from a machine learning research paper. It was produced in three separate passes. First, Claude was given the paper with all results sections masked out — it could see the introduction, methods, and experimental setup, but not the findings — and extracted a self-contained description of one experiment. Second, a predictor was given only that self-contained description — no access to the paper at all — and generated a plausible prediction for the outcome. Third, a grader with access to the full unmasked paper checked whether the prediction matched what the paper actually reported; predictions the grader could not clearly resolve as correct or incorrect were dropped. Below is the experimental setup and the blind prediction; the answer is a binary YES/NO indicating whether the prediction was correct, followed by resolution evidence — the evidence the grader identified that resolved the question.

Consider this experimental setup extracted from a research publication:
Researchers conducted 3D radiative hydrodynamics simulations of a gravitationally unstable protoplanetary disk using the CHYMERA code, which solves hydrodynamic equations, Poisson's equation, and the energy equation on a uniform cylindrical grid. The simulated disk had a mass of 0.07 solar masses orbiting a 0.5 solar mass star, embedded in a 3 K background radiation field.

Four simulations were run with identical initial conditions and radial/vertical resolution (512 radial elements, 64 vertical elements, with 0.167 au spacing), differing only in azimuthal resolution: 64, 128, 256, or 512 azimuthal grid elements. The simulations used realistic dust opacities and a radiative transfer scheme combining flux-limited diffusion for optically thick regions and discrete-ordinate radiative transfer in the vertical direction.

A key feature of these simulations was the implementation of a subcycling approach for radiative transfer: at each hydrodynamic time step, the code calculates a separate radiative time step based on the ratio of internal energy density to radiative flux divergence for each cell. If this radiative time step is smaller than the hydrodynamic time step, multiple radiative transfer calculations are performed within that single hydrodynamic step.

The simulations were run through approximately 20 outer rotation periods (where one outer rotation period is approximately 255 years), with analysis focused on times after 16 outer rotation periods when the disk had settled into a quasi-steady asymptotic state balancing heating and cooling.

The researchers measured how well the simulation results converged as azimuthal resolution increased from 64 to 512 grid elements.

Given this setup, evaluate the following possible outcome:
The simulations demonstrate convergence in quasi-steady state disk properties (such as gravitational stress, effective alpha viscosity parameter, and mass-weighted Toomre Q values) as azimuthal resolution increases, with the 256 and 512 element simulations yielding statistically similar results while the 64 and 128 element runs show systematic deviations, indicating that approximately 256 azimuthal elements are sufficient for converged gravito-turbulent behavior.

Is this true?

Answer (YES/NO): YES